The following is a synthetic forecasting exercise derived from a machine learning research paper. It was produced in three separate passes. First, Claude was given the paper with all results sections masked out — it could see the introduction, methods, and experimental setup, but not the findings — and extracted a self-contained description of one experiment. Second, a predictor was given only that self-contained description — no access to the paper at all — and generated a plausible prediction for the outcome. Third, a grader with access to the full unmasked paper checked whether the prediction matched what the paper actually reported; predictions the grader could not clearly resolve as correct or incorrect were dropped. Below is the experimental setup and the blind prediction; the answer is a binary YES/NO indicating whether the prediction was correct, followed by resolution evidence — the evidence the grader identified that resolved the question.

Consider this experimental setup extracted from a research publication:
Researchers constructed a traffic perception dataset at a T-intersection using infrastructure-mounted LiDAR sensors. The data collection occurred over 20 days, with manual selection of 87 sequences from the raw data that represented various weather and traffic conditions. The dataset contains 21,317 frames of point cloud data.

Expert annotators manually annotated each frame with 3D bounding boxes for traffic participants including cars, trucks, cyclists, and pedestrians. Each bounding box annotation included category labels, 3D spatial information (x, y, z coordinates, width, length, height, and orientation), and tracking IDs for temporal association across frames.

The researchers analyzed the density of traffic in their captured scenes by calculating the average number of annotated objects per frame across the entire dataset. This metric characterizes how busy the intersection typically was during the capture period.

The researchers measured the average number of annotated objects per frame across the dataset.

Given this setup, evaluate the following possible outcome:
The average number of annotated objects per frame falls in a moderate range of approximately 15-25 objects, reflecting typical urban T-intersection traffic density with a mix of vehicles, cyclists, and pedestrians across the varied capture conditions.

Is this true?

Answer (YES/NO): NO